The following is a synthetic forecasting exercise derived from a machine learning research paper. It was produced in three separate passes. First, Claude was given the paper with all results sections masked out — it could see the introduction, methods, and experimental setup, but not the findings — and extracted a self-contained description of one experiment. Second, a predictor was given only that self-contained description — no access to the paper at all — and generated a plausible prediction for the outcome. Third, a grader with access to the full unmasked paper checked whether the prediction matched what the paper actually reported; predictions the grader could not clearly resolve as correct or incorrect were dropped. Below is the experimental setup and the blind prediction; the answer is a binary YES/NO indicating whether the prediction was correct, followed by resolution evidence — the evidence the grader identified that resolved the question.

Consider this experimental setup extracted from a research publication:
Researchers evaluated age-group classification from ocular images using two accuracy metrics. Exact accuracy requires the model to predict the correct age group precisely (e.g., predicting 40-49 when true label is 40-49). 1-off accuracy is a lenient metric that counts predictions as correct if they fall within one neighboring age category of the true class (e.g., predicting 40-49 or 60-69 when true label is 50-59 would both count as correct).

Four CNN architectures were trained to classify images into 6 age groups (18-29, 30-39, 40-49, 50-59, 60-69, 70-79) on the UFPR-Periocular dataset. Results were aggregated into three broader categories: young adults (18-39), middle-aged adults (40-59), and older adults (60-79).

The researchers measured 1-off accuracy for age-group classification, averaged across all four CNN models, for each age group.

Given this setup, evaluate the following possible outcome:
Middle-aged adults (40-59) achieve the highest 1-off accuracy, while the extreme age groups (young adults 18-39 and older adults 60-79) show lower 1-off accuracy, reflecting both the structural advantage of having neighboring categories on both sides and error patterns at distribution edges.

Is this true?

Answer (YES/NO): NO